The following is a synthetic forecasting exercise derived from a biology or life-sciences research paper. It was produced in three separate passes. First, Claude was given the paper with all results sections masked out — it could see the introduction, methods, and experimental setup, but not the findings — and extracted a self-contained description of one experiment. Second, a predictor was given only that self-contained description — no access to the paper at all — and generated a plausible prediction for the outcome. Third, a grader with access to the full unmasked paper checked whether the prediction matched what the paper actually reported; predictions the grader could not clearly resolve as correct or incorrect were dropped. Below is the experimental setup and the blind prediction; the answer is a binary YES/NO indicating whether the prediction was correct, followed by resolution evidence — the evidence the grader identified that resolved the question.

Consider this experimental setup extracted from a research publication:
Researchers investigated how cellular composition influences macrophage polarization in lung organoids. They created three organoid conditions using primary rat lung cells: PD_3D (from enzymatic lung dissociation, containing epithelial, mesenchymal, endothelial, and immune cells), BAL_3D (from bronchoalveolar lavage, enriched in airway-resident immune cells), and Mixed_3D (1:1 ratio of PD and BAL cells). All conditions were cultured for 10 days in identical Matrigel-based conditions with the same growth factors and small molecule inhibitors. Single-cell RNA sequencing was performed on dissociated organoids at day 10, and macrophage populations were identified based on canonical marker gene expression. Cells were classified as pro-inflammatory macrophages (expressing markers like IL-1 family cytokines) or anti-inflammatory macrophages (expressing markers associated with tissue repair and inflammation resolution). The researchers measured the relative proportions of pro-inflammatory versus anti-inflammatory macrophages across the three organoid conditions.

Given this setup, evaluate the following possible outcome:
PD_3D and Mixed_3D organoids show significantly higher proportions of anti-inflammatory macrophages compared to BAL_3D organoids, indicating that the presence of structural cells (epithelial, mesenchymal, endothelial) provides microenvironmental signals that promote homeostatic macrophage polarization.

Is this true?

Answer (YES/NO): NO